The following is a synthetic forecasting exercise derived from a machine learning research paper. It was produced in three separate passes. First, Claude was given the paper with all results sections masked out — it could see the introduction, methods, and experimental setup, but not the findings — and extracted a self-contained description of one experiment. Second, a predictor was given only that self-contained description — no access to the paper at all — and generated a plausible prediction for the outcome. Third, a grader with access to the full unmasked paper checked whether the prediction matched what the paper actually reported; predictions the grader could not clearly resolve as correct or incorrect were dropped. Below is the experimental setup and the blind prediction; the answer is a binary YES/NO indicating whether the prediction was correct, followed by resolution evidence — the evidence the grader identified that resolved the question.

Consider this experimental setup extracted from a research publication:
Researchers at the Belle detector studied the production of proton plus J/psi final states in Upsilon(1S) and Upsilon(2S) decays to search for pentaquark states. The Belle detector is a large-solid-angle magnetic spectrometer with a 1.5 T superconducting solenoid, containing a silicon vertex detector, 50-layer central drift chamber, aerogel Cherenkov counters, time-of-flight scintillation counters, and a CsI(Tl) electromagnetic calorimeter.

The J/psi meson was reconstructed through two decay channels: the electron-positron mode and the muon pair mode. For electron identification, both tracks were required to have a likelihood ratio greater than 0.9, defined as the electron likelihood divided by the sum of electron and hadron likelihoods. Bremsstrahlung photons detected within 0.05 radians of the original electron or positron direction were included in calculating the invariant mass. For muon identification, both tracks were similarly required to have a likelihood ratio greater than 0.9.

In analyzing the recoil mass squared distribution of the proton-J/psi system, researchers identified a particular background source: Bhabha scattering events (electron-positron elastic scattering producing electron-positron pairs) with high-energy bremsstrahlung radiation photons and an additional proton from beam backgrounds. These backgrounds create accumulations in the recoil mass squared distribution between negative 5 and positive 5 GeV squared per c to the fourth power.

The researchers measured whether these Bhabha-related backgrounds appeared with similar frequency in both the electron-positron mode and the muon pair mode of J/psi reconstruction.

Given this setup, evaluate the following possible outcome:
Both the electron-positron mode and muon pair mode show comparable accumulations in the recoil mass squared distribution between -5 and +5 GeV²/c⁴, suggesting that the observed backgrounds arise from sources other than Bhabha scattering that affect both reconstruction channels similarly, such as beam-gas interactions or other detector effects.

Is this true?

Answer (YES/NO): NO